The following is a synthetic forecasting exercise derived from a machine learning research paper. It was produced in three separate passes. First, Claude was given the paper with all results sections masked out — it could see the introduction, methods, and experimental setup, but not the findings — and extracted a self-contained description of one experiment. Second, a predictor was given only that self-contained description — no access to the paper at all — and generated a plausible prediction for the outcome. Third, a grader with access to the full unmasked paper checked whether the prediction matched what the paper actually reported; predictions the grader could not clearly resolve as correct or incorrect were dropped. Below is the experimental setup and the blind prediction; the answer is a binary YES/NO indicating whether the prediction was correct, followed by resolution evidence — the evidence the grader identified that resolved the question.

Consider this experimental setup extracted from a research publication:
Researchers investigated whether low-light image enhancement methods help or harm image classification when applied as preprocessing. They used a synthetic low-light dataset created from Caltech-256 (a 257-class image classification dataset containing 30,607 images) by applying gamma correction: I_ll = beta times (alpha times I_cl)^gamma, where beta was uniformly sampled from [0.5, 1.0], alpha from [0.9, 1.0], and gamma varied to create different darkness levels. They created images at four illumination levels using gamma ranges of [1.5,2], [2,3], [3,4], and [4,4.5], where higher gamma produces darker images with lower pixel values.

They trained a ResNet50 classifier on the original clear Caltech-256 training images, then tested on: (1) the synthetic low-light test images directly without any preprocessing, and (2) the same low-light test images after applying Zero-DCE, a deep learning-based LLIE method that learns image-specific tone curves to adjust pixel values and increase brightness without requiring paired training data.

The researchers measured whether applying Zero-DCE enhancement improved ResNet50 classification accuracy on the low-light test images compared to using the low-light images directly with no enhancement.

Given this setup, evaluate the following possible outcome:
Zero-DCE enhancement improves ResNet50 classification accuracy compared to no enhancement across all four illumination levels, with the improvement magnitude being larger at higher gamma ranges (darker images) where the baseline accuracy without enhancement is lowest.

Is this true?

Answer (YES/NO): NO